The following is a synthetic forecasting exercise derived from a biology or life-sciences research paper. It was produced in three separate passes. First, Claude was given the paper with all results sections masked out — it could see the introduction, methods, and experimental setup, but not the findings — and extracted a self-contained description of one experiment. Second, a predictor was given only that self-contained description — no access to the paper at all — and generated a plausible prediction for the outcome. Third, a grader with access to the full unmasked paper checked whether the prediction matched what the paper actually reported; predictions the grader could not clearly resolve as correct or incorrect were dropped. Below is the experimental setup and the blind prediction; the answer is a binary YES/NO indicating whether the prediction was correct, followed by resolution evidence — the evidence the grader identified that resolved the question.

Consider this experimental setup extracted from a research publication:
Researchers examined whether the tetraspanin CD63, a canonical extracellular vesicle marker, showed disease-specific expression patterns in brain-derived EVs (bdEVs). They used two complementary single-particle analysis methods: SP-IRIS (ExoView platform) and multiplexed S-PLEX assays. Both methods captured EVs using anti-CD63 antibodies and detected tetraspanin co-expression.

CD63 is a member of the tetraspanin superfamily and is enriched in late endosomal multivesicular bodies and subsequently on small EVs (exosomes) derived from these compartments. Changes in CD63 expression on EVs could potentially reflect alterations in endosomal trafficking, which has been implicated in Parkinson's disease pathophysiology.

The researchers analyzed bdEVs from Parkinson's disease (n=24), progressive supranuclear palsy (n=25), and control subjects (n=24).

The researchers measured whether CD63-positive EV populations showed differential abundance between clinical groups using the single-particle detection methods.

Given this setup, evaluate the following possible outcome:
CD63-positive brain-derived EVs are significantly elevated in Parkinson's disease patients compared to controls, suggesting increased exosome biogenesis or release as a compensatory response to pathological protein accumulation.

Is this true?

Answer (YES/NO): YES